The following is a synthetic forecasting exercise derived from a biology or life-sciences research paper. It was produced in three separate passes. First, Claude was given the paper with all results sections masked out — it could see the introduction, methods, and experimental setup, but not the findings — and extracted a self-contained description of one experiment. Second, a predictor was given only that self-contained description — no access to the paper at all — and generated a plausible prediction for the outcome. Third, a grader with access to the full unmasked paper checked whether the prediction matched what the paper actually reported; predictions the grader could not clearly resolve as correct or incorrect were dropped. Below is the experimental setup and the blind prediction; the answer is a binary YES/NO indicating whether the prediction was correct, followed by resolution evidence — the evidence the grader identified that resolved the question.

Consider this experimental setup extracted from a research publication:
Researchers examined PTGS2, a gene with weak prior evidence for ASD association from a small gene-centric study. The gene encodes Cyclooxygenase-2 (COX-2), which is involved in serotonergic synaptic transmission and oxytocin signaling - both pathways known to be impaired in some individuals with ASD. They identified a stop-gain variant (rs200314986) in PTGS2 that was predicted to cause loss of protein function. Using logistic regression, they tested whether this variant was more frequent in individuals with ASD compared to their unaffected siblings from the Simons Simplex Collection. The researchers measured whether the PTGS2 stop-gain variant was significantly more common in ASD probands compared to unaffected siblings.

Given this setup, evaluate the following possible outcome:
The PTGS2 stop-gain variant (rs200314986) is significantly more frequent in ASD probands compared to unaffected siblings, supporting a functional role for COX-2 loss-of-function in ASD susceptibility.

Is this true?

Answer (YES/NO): YES